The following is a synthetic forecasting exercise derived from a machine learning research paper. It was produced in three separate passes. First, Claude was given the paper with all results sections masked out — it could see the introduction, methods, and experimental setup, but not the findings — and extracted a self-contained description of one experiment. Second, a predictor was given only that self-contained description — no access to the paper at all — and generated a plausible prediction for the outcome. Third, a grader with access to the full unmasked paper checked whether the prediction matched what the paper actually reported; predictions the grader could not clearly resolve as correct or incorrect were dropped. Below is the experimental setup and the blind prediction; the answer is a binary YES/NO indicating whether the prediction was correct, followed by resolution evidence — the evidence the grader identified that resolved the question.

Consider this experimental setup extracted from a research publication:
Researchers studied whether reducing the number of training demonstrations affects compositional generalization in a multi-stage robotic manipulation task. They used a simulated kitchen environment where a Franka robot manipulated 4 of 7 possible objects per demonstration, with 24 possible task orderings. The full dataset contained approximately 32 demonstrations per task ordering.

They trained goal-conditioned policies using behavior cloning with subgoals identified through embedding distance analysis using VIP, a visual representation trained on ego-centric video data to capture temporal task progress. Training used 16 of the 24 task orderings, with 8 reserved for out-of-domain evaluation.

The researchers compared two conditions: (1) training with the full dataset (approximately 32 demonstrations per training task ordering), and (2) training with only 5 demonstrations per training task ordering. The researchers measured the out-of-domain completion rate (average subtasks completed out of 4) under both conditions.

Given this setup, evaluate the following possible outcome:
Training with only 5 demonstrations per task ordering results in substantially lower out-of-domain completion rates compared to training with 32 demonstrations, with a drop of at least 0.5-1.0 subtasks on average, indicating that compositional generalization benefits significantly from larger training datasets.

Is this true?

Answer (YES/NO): NO